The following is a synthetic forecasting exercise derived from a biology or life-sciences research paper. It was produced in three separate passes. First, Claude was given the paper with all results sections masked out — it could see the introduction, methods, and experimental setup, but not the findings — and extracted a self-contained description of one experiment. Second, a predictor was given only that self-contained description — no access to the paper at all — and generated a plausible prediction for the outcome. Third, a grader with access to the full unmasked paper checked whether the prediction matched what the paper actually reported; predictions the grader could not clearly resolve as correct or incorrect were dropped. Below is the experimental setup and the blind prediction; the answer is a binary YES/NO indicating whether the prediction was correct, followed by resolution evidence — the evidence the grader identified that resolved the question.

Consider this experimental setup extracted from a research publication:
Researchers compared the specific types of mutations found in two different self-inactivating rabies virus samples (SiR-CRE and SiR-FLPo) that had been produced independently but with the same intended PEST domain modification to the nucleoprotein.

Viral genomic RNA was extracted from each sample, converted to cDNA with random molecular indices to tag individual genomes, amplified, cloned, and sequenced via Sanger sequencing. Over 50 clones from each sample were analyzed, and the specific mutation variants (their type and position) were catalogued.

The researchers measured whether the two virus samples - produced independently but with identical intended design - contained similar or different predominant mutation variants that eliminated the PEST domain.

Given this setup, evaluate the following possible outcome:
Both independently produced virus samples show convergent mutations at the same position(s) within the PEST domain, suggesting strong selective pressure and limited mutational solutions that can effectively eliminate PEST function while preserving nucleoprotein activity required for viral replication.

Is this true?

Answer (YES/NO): NO